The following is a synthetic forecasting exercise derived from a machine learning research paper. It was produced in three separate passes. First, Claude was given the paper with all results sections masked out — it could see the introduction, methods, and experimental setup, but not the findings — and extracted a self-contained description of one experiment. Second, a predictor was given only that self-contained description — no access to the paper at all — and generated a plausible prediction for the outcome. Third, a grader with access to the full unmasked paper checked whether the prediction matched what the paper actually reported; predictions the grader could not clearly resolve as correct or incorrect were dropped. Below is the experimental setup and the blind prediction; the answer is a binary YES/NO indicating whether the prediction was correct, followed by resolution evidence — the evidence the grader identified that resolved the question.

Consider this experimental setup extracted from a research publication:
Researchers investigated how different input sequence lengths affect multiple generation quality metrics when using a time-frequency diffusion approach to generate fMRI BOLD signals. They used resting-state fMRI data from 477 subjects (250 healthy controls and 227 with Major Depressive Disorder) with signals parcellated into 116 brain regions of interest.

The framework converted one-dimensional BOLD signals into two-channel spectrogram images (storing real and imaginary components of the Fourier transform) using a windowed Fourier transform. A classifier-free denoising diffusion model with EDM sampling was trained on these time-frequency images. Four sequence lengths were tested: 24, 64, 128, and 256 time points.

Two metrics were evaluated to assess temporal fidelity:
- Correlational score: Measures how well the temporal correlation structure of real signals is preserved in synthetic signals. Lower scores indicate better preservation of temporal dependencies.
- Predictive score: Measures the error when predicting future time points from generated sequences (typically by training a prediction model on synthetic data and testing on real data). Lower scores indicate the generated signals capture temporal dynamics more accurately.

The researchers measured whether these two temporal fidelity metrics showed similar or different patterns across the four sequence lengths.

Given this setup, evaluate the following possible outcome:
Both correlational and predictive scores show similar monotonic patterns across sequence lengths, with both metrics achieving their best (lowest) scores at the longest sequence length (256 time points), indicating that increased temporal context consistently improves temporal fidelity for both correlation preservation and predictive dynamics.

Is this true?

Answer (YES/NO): NO